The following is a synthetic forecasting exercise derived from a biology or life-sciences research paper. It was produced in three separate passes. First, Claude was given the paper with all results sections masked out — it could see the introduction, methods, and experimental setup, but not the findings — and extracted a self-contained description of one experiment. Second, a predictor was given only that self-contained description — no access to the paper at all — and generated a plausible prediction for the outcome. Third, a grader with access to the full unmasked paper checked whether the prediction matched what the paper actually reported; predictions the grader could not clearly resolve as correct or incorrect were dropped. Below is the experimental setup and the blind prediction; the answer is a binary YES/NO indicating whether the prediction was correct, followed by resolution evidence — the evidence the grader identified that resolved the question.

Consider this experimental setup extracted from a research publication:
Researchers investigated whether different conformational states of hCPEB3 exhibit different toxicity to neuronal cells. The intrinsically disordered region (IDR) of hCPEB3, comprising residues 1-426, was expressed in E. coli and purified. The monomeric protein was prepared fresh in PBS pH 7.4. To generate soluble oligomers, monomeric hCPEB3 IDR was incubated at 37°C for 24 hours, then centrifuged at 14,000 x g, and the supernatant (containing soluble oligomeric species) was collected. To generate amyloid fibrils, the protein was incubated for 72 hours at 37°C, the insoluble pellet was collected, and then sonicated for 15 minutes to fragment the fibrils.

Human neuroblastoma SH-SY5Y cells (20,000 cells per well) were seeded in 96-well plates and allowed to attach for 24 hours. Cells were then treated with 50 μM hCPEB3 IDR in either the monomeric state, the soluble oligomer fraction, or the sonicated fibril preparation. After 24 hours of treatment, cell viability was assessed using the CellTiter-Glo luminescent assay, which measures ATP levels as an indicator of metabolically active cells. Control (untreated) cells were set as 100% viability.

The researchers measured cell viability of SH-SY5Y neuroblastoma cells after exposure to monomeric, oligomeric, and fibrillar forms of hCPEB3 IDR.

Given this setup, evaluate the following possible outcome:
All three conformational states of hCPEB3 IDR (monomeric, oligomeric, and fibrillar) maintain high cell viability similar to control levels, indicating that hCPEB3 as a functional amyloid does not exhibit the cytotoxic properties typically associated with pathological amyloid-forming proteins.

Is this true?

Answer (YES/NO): NO